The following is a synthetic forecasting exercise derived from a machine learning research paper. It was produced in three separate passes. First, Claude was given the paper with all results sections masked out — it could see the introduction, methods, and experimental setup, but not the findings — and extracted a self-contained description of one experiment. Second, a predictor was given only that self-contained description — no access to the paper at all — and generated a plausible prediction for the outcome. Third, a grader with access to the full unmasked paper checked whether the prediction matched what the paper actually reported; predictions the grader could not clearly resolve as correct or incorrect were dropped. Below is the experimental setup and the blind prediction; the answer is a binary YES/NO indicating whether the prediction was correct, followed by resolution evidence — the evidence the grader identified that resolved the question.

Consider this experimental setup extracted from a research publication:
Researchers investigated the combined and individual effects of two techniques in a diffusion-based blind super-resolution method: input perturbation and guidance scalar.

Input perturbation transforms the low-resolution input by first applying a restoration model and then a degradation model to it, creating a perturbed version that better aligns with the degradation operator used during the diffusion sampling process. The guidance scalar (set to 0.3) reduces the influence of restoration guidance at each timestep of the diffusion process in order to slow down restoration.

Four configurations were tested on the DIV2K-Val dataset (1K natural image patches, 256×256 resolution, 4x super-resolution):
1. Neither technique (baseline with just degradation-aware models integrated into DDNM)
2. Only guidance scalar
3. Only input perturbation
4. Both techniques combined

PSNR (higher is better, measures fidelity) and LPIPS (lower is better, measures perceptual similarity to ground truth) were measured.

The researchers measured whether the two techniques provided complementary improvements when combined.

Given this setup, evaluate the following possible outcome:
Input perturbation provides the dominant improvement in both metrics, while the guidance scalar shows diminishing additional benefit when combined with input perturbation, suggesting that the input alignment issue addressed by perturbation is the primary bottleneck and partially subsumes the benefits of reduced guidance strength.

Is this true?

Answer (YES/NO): NO